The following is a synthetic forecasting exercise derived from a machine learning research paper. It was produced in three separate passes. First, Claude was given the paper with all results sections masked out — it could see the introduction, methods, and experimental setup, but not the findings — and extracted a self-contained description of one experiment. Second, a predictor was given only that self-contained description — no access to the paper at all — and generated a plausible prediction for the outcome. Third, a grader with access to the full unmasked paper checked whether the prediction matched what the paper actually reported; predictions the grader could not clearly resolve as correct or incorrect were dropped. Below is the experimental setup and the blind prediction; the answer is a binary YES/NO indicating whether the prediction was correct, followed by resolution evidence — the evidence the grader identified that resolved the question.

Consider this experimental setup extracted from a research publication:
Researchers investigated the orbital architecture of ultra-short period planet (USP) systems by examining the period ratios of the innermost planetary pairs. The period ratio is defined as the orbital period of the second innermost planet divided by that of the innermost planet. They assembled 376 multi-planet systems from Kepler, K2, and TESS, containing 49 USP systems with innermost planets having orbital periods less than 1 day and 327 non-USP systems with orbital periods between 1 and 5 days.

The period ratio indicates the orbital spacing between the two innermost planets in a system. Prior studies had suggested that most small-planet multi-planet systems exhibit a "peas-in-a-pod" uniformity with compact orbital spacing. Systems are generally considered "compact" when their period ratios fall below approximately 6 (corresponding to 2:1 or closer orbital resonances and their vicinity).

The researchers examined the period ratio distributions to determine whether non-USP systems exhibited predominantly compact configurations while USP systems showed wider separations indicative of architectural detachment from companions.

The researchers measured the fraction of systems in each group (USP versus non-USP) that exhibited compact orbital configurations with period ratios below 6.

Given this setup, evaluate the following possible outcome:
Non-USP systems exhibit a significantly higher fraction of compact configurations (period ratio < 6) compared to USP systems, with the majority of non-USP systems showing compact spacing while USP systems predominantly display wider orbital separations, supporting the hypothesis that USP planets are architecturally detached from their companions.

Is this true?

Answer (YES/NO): YES